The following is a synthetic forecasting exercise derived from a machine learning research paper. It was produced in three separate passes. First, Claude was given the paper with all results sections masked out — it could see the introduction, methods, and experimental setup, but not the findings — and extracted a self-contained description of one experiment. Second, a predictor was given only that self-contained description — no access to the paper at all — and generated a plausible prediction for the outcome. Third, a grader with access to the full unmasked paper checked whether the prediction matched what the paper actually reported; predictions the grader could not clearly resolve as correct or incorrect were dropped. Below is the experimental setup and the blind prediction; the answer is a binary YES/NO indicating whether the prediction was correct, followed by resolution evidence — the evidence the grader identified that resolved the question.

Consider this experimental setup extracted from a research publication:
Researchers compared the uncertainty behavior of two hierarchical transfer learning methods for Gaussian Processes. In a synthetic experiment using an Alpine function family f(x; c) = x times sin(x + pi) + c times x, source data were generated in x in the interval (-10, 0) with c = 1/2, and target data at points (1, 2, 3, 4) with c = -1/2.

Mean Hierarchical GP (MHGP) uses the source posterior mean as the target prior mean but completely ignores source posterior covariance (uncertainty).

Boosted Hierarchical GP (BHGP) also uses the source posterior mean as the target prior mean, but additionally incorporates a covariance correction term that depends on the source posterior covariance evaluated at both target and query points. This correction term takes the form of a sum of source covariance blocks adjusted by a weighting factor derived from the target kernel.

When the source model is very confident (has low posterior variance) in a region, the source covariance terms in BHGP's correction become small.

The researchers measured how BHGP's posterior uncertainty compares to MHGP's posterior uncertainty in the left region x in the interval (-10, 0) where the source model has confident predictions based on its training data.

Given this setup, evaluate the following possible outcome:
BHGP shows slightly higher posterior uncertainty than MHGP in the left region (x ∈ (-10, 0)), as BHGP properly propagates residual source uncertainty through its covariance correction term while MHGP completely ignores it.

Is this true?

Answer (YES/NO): NO